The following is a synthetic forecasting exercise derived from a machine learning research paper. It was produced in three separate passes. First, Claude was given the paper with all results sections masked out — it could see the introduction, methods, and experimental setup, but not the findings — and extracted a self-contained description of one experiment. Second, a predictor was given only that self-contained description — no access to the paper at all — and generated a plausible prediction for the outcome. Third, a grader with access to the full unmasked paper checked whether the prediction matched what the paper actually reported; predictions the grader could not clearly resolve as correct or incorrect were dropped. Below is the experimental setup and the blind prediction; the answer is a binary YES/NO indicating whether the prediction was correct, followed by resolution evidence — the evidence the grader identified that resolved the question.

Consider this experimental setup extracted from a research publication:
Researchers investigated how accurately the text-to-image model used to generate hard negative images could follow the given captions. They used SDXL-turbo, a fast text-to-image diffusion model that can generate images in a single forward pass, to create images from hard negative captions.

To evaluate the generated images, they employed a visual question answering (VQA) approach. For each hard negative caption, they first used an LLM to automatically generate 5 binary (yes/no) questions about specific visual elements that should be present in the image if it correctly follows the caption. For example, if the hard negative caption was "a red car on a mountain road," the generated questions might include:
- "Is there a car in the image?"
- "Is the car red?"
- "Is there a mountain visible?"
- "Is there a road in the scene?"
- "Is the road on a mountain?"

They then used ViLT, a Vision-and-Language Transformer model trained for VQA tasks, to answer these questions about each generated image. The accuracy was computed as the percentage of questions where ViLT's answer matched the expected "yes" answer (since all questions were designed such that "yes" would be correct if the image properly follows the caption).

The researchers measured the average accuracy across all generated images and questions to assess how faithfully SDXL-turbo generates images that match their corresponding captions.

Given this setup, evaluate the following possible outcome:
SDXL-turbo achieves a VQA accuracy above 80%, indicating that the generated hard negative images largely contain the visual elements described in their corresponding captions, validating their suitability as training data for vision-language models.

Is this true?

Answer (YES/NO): NO